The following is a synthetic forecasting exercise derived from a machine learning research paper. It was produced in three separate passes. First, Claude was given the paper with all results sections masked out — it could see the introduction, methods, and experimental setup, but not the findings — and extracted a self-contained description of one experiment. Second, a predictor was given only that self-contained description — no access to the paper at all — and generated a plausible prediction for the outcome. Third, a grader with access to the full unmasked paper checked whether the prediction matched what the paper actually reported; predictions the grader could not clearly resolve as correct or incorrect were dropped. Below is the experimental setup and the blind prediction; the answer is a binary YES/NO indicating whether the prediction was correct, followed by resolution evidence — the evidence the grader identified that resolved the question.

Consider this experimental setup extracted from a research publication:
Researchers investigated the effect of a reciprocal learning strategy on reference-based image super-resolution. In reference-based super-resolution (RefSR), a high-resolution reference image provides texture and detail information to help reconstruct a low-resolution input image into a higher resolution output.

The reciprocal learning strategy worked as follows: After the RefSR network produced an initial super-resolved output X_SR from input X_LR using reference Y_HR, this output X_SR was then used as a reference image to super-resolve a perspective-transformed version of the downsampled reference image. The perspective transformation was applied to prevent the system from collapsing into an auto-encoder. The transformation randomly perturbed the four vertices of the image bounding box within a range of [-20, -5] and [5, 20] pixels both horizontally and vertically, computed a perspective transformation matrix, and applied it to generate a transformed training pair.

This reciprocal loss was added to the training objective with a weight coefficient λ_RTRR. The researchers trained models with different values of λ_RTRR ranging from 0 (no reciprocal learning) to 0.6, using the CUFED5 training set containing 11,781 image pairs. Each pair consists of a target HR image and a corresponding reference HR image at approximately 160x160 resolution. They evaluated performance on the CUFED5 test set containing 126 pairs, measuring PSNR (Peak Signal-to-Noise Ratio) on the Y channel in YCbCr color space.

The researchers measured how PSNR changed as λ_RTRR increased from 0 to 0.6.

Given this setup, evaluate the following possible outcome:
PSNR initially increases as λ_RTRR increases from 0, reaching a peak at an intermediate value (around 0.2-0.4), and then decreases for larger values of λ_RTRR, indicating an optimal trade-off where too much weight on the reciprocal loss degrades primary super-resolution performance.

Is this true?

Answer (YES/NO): YES